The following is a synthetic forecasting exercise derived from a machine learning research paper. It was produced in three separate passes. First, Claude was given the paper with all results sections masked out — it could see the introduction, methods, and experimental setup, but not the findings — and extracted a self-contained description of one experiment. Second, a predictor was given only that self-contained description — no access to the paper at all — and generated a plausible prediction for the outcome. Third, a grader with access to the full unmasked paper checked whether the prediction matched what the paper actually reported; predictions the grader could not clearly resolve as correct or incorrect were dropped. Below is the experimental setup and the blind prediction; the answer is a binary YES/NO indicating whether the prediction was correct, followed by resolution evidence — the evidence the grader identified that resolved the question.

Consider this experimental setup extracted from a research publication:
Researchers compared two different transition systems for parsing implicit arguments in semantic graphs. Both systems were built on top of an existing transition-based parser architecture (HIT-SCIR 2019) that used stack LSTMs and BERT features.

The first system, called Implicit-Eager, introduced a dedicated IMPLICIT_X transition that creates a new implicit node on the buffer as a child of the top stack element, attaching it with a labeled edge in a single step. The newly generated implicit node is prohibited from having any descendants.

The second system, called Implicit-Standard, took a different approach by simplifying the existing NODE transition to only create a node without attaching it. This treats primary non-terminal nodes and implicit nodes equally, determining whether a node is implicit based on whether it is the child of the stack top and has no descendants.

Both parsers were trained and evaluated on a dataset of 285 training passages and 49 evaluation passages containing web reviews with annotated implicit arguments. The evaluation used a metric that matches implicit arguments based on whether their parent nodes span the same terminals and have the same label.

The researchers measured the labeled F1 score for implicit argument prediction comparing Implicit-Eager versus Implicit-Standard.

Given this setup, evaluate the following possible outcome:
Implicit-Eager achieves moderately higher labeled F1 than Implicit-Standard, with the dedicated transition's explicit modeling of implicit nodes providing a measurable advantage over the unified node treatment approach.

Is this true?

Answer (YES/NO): NO